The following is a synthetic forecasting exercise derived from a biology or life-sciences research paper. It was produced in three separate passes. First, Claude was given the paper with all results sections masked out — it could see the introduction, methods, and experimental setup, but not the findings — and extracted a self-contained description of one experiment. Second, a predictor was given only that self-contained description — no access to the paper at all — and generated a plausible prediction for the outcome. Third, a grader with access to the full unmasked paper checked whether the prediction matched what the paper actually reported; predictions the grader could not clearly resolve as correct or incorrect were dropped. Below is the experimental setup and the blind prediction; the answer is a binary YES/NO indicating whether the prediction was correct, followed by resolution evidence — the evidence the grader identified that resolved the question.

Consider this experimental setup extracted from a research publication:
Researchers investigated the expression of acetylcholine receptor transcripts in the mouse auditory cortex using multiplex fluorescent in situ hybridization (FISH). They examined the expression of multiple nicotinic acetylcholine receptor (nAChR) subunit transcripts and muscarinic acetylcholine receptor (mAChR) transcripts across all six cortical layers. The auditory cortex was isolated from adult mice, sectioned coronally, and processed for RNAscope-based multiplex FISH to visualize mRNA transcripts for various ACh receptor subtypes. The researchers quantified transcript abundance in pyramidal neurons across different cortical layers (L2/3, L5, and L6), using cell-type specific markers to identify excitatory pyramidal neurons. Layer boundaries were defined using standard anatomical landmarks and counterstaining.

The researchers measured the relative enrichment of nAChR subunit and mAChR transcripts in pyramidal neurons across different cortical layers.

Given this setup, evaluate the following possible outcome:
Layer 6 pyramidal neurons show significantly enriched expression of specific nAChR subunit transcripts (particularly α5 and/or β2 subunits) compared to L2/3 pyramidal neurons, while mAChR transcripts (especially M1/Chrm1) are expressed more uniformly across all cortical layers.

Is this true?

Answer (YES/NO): NO